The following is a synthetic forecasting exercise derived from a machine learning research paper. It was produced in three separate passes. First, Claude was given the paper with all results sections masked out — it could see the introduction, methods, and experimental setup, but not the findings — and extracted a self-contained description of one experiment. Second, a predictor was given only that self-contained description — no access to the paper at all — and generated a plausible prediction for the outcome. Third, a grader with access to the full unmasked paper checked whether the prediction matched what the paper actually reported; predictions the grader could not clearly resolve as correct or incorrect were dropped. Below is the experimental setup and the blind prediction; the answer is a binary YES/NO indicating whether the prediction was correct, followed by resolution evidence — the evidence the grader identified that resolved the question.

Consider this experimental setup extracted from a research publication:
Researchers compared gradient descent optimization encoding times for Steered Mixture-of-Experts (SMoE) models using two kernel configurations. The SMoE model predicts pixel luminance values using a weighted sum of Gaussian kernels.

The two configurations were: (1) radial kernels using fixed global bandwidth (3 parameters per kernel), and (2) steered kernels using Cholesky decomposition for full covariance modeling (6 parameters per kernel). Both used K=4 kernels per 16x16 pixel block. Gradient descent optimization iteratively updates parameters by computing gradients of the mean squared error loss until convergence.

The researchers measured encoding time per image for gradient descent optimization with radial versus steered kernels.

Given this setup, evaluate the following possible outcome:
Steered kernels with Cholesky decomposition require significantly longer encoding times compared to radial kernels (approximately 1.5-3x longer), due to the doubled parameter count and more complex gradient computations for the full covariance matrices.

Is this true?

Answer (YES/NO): NO